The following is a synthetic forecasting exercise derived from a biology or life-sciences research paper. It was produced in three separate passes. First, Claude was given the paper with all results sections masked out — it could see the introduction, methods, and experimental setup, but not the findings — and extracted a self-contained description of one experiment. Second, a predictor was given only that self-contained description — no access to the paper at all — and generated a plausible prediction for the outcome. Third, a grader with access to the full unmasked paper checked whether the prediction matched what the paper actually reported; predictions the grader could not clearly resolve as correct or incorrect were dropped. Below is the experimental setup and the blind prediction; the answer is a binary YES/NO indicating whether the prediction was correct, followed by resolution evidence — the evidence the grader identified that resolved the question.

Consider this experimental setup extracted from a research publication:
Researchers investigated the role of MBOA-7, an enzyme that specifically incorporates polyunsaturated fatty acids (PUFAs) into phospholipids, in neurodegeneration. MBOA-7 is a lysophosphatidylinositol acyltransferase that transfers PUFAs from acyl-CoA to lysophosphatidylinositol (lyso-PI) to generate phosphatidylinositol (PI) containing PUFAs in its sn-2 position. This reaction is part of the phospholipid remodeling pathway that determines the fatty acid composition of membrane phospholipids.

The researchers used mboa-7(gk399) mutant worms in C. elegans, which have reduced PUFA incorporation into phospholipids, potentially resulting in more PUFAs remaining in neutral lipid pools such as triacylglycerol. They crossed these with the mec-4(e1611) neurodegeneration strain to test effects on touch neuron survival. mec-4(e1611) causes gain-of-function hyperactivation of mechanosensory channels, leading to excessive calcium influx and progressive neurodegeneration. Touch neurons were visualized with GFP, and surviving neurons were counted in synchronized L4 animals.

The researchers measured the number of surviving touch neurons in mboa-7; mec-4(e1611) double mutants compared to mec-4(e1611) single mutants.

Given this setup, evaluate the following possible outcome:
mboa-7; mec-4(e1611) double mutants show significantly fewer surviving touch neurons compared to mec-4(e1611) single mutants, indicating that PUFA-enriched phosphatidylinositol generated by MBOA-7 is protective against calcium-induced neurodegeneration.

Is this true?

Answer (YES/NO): NO